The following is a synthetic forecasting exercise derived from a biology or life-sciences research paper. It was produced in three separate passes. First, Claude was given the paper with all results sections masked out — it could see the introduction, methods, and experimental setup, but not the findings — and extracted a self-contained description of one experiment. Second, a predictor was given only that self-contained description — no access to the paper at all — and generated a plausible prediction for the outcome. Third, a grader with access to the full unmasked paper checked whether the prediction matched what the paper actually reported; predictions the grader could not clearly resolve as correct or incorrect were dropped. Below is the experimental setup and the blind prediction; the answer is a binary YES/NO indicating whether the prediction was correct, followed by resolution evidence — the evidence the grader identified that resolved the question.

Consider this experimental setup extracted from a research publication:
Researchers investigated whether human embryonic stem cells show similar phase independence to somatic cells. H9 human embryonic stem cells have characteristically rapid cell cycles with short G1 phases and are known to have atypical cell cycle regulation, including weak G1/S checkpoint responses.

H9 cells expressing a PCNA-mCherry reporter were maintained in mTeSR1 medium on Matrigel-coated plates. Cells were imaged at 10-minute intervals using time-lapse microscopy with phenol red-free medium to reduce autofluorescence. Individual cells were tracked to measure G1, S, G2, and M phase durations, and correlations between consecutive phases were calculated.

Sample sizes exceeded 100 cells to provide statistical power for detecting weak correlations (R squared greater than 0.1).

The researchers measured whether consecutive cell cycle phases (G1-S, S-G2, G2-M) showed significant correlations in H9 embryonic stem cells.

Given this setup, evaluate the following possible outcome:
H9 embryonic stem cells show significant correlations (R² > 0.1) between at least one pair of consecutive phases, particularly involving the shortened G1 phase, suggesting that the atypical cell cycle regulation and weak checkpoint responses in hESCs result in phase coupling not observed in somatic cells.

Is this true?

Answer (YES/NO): NO